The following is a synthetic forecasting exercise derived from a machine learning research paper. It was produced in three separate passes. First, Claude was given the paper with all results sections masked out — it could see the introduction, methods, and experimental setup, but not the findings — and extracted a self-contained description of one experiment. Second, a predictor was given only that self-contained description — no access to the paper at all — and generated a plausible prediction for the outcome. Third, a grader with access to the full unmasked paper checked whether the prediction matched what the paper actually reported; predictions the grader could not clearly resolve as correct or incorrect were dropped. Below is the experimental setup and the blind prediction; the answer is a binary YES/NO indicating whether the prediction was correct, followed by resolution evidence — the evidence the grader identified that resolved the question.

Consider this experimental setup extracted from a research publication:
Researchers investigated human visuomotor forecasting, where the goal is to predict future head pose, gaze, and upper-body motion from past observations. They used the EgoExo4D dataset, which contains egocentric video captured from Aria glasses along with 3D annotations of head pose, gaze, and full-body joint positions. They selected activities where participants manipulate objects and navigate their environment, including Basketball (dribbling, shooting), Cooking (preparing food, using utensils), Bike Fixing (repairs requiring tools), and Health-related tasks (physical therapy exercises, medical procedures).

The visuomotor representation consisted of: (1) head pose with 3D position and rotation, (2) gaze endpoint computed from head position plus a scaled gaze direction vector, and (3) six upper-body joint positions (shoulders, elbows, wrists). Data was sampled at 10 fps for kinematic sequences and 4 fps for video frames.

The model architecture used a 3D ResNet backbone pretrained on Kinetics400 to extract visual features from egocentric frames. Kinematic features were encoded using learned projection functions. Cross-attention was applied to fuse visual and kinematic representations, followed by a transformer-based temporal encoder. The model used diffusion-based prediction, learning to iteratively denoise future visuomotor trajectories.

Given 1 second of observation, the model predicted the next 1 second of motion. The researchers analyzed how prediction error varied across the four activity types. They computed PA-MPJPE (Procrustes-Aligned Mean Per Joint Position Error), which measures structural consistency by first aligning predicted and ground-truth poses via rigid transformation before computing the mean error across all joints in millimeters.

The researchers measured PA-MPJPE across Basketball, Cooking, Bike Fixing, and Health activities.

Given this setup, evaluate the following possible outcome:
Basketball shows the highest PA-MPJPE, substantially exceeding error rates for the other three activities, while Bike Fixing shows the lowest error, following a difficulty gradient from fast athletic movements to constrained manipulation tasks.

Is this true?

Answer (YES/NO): NO